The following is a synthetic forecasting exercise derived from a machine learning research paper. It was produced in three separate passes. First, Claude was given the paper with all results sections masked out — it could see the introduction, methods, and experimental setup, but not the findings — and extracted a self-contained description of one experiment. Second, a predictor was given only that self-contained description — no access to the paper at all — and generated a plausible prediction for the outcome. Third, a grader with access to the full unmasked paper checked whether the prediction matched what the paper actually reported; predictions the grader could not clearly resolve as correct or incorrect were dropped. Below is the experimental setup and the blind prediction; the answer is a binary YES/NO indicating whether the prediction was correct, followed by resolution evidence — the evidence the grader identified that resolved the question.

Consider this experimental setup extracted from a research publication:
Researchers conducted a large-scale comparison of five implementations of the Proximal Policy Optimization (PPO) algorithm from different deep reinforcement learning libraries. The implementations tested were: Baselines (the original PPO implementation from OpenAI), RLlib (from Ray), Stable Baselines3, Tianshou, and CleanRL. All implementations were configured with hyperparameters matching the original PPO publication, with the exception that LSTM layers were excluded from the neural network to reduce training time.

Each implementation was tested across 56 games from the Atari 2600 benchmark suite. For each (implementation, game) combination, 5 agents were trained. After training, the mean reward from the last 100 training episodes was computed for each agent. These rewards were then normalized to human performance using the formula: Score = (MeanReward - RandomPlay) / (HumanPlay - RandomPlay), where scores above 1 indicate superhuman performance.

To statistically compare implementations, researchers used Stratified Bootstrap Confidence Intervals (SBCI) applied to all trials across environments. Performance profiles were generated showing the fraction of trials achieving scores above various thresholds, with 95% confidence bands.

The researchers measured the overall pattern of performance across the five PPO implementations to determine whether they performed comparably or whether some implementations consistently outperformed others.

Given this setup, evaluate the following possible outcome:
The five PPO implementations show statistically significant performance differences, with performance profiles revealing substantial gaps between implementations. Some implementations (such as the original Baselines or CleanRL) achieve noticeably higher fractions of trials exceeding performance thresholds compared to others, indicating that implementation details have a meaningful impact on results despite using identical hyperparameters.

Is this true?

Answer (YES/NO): YES